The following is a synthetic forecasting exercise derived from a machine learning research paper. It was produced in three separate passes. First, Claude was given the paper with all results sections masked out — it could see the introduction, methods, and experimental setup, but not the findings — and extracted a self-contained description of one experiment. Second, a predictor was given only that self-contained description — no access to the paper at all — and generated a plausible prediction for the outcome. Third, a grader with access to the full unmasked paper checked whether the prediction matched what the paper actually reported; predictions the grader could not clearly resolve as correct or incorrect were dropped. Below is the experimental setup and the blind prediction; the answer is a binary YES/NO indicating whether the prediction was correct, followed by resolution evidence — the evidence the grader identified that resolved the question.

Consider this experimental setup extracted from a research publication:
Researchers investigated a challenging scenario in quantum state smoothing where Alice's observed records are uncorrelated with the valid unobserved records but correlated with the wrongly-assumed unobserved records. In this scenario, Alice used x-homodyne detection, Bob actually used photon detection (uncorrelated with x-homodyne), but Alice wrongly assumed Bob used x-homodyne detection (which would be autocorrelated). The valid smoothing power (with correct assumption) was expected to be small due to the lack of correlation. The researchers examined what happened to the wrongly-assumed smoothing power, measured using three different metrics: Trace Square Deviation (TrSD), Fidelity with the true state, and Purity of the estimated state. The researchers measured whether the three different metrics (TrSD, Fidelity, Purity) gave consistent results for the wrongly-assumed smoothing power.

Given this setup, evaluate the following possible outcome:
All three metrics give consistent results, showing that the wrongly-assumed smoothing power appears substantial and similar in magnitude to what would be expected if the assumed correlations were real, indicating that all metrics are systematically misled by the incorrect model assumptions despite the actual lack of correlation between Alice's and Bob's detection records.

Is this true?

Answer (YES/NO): NO